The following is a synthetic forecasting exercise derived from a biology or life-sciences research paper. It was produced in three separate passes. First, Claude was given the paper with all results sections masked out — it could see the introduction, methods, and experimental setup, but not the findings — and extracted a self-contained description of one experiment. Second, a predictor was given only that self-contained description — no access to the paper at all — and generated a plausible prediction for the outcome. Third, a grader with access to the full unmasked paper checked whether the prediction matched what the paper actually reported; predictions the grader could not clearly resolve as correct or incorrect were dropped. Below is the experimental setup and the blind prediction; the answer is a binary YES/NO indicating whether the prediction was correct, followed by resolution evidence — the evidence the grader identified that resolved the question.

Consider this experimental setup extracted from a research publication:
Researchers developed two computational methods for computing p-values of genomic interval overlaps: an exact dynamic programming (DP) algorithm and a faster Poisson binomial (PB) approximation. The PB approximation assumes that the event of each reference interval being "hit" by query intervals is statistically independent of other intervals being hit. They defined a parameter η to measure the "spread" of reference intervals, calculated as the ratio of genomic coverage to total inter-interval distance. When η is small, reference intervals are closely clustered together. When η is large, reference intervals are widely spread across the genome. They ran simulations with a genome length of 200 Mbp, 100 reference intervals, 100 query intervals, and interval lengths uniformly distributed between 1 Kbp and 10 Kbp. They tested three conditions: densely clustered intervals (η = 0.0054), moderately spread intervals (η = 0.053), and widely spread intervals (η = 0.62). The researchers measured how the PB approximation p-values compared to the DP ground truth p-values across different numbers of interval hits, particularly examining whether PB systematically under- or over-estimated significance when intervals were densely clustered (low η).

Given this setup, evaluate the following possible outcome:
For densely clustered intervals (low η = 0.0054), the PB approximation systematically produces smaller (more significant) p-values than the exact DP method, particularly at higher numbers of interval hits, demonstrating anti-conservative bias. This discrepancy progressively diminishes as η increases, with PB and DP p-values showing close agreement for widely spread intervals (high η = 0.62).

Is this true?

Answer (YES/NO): NO